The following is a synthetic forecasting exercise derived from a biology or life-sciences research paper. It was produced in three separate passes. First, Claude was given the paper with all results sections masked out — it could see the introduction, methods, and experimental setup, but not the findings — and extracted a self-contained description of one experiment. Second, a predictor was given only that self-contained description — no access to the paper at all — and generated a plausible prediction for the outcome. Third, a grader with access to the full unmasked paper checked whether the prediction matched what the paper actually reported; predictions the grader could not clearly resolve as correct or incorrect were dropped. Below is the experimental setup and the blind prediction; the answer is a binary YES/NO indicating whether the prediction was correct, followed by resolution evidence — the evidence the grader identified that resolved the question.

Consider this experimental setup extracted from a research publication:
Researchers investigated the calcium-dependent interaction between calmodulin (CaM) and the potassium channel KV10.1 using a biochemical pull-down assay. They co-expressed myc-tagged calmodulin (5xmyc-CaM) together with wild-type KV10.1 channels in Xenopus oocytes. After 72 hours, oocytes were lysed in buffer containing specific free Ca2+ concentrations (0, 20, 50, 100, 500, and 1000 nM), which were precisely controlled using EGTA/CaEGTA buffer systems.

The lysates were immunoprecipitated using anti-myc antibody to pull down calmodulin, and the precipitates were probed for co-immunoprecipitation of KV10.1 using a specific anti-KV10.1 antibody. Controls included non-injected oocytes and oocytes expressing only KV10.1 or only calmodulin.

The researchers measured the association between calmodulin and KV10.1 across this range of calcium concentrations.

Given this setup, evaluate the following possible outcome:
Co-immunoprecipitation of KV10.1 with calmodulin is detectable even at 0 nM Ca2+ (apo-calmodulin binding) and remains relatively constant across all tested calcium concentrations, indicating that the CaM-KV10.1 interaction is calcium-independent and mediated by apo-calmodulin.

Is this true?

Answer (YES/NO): NO